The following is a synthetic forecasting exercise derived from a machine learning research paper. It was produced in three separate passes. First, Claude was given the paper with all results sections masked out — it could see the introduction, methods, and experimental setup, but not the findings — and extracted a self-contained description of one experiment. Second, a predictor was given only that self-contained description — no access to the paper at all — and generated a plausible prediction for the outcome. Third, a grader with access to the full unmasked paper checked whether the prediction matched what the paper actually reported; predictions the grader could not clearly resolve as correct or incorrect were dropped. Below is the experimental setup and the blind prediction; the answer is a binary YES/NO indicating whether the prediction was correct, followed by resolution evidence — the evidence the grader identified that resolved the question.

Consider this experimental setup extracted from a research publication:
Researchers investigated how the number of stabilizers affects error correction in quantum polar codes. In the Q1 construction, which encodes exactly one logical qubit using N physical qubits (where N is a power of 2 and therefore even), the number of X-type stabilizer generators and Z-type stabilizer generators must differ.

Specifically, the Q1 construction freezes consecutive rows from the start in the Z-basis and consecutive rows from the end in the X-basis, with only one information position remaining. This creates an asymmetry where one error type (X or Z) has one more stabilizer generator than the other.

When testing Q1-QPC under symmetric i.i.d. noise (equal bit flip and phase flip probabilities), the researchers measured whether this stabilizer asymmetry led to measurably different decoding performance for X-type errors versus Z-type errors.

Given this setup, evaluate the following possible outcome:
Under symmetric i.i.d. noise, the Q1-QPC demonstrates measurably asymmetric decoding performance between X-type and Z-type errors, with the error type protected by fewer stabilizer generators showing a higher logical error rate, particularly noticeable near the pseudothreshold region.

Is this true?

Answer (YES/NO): YES